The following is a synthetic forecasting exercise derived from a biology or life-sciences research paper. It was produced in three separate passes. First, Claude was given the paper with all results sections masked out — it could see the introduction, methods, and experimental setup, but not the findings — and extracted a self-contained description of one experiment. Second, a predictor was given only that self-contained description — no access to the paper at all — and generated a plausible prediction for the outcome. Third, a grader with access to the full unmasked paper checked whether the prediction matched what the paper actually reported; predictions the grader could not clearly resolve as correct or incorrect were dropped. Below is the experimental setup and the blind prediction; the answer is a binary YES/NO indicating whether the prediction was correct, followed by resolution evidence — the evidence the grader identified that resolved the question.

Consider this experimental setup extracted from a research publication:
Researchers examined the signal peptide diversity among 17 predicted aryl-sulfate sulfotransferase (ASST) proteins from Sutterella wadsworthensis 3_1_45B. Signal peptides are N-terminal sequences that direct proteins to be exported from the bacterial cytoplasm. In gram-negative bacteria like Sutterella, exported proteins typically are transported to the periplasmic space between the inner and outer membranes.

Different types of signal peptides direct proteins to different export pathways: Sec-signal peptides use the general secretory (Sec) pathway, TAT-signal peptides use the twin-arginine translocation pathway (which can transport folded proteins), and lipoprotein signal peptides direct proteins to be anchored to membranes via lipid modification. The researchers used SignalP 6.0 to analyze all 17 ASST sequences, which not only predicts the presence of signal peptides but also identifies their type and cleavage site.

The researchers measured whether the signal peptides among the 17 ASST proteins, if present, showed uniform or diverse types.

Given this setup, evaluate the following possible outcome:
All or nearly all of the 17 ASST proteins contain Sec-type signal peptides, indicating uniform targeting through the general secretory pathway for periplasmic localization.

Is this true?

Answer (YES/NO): NO